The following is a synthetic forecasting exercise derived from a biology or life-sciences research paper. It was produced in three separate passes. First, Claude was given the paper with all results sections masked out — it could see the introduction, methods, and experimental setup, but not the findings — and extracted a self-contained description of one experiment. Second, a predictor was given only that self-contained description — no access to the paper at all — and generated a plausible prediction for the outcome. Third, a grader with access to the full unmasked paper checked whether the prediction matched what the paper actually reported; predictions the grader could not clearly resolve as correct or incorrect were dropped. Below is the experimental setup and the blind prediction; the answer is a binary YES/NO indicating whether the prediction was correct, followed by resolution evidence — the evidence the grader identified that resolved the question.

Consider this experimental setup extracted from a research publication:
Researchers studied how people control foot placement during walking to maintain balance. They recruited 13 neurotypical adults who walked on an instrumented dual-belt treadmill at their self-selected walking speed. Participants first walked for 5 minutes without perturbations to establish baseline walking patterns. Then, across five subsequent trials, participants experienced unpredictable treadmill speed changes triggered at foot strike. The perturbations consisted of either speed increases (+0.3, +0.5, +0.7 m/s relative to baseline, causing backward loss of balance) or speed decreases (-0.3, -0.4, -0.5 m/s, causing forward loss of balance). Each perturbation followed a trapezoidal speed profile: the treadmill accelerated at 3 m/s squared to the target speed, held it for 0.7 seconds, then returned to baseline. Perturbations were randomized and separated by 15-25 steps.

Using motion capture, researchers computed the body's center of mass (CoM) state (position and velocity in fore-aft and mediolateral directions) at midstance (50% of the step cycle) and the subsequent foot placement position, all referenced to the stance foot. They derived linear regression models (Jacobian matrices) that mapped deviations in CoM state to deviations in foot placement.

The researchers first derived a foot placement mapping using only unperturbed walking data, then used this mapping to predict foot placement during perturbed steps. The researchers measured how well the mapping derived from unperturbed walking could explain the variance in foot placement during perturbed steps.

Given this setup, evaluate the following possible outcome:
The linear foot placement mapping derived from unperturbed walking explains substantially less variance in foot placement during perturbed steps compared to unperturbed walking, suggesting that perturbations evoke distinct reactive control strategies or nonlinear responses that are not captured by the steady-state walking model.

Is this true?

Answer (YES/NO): YES